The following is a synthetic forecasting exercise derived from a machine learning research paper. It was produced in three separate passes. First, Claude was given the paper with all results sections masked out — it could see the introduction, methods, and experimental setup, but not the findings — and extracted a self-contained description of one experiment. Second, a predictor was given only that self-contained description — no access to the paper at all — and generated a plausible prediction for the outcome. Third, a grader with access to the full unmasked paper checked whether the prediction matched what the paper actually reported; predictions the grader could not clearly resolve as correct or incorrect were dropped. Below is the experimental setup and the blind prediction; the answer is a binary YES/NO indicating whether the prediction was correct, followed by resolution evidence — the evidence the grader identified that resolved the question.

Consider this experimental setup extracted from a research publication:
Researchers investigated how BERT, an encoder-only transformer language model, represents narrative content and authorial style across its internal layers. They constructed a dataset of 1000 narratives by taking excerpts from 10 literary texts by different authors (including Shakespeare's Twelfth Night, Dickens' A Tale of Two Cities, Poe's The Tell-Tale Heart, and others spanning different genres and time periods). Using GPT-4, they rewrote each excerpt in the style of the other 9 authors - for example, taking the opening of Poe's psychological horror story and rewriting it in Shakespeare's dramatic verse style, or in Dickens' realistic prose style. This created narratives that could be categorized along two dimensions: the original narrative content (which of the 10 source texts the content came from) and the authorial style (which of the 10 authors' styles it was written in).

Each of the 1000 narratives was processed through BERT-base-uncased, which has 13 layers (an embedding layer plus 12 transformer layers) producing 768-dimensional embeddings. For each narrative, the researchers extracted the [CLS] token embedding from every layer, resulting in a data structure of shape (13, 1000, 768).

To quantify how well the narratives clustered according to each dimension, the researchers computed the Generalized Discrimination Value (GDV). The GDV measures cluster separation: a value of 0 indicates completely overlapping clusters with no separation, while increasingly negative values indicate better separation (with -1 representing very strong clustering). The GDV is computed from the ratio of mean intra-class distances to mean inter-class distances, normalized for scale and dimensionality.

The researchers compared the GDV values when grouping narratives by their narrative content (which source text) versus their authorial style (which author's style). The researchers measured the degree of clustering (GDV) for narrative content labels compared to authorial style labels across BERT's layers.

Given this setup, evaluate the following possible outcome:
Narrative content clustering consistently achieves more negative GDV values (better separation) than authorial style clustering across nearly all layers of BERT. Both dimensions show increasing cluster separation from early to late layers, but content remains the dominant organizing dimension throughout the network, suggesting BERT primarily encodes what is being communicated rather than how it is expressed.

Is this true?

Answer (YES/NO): NO